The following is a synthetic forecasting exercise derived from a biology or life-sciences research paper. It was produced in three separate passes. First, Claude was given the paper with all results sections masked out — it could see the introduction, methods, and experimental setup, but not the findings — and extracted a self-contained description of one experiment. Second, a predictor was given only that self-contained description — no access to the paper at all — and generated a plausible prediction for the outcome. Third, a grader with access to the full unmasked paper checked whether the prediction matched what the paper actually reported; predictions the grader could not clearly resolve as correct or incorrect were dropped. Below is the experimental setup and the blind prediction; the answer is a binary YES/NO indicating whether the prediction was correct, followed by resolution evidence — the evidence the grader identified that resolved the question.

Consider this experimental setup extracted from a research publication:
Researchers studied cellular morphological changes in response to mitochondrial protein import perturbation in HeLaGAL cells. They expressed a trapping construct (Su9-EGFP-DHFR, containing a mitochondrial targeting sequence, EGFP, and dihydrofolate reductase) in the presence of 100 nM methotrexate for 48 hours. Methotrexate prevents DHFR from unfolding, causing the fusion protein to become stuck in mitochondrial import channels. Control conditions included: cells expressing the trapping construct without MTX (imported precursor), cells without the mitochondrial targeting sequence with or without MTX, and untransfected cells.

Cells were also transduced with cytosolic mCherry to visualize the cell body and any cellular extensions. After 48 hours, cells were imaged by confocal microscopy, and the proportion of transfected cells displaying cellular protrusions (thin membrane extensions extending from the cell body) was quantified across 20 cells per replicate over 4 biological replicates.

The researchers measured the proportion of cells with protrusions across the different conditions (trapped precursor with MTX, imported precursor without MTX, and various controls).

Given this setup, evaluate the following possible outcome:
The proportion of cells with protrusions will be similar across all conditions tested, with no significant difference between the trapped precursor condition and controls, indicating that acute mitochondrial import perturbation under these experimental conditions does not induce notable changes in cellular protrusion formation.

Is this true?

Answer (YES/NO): NO